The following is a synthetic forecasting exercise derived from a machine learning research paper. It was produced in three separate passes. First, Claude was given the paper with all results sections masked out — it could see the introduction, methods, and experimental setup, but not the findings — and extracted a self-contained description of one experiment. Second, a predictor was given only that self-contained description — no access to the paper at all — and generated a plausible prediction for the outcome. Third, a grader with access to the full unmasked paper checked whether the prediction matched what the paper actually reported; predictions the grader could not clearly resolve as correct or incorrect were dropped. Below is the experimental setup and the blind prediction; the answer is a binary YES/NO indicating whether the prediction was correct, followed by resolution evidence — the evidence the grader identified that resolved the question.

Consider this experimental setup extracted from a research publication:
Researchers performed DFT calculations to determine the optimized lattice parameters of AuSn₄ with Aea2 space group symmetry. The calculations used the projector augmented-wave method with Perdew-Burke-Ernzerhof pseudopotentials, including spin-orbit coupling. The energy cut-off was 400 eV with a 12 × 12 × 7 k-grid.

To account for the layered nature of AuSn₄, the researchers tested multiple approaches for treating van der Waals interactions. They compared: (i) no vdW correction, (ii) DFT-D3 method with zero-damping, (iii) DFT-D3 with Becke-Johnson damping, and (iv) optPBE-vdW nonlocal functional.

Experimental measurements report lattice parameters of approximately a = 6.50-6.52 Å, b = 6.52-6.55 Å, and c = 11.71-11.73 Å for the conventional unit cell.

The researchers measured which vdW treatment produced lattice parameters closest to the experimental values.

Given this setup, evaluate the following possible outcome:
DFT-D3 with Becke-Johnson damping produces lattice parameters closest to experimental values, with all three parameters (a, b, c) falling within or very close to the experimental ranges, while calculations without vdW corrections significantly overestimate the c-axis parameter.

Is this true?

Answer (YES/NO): YES